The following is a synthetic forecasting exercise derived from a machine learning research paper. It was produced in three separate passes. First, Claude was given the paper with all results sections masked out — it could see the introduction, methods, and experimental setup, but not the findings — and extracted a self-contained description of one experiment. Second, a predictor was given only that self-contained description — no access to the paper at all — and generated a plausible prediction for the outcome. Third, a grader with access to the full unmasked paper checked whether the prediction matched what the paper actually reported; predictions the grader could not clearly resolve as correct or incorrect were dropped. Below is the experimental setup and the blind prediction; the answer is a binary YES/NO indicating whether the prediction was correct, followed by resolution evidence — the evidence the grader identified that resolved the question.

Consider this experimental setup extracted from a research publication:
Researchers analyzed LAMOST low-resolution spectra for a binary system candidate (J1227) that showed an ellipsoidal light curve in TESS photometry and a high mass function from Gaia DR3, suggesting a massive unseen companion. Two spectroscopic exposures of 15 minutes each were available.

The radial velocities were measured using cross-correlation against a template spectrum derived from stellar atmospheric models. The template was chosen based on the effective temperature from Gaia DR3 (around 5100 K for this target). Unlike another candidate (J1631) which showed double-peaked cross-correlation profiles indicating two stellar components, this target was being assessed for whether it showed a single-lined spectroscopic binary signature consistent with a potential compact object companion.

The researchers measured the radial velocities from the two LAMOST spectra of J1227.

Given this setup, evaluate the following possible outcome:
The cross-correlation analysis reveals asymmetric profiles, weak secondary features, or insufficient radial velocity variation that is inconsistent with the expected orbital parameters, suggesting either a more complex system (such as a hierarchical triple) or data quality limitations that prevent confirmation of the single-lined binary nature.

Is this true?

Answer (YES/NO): YES